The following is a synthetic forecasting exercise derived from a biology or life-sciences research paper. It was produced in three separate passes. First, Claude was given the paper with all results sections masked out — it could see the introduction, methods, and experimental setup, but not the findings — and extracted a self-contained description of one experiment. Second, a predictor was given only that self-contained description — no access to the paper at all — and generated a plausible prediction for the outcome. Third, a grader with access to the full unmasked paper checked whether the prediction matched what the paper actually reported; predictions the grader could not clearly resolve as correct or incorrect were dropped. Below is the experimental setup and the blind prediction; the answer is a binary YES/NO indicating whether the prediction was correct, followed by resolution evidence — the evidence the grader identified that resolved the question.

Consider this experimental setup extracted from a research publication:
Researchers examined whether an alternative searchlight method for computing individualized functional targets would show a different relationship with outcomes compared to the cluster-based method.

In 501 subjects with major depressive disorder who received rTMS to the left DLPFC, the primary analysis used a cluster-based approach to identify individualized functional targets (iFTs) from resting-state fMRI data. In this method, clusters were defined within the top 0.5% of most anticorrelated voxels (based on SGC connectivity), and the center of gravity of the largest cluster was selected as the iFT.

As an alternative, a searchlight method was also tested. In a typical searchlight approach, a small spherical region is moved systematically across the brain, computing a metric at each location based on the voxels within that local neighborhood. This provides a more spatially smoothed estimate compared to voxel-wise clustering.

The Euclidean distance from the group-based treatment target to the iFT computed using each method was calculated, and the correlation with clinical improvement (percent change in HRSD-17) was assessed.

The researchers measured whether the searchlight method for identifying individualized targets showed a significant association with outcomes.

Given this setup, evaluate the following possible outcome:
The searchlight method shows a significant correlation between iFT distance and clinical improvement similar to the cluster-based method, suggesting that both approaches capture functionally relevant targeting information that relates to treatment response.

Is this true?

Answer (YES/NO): NO